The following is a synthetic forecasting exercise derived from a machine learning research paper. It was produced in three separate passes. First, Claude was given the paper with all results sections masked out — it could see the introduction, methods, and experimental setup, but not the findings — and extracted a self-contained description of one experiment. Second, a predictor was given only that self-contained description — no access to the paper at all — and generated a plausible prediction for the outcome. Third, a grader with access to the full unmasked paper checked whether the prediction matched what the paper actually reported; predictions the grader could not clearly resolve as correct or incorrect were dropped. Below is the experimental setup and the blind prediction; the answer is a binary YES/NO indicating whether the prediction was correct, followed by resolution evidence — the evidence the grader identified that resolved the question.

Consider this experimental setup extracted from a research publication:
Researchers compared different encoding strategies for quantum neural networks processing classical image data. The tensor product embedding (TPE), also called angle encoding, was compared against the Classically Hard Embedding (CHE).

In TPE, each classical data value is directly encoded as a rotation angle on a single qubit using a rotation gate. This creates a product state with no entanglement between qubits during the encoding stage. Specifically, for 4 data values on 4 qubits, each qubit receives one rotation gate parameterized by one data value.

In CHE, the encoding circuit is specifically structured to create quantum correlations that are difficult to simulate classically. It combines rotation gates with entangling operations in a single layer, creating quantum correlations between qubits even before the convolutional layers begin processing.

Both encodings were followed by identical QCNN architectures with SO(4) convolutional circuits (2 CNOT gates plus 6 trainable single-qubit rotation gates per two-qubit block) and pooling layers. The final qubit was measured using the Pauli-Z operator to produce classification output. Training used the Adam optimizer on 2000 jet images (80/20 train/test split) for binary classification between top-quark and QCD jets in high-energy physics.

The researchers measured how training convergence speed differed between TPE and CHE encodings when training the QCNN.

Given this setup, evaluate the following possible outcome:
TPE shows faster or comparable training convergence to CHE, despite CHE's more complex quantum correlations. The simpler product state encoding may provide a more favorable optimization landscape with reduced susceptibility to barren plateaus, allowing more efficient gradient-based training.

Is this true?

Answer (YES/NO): YES